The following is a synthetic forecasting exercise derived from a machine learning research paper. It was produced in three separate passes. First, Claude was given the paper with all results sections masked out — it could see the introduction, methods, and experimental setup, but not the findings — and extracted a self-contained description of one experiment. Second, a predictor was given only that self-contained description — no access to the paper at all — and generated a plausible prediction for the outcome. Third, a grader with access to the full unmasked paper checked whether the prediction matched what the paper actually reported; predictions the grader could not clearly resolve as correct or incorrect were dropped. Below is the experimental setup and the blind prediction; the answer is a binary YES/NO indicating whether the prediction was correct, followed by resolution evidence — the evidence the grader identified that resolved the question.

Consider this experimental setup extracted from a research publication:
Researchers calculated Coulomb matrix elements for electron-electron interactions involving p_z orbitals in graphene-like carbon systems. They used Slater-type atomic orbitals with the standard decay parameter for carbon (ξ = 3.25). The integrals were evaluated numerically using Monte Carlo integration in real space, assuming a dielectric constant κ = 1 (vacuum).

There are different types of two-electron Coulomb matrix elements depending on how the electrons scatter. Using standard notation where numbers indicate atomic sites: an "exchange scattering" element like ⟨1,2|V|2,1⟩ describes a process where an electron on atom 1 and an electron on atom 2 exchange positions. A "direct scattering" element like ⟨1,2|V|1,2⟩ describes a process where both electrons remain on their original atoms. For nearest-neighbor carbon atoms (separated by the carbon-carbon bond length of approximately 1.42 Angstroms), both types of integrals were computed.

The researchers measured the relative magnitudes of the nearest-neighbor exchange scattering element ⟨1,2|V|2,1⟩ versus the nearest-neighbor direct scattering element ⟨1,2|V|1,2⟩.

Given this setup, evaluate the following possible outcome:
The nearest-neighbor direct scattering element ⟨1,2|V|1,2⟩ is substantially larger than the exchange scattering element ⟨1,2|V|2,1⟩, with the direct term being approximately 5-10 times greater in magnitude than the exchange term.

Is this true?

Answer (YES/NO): NO